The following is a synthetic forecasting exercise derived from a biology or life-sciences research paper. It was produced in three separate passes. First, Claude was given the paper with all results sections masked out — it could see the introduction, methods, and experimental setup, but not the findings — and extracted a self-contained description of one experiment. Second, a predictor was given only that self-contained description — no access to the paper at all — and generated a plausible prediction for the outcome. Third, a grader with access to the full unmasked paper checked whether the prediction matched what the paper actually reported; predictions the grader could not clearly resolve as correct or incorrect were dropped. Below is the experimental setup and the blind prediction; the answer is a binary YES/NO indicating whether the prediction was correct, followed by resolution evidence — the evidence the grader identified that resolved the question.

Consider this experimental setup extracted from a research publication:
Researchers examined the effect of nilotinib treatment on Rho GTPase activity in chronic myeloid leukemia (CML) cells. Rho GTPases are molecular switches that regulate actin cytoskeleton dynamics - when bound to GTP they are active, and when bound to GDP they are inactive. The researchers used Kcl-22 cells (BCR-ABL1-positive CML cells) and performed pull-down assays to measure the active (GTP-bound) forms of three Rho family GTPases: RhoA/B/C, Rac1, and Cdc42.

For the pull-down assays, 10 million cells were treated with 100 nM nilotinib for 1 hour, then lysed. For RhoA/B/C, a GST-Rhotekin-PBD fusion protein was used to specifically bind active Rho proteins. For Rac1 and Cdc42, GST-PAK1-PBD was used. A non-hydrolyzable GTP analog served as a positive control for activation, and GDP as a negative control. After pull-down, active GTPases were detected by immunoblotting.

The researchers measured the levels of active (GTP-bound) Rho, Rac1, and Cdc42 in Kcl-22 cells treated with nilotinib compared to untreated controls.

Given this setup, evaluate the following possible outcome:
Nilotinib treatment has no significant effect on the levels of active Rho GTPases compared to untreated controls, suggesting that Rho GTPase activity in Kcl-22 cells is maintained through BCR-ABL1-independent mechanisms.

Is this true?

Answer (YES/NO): YES